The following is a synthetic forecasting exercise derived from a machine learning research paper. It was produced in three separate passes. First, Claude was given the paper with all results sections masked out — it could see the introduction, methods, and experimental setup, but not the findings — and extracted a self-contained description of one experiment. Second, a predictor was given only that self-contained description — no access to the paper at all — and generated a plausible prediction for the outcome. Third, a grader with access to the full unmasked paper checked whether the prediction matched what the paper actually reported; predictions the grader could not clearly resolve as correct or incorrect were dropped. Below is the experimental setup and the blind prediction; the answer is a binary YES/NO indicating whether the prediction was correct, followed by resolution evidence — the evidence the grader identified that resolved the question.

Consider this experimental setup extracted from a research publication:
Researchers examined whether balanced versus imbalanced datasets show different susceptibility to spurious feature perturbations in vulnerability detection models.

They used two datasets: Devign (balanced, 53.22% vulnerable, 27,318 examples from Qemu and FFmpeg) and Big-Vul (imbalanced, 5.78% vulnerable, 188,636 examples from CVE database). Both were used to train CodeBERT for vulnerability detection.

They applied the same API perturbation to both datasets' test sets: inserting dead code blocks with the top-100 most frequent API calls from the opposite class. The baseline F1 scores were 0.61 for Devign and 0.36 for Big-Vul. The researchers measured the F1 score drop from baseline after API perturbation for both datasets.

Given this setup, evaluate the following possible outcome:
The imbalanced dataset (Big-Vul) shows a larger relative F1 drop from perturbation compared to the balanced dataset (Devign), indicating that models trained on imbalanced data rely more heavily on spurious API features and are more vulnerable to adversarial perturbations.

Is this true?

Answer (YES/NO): YES